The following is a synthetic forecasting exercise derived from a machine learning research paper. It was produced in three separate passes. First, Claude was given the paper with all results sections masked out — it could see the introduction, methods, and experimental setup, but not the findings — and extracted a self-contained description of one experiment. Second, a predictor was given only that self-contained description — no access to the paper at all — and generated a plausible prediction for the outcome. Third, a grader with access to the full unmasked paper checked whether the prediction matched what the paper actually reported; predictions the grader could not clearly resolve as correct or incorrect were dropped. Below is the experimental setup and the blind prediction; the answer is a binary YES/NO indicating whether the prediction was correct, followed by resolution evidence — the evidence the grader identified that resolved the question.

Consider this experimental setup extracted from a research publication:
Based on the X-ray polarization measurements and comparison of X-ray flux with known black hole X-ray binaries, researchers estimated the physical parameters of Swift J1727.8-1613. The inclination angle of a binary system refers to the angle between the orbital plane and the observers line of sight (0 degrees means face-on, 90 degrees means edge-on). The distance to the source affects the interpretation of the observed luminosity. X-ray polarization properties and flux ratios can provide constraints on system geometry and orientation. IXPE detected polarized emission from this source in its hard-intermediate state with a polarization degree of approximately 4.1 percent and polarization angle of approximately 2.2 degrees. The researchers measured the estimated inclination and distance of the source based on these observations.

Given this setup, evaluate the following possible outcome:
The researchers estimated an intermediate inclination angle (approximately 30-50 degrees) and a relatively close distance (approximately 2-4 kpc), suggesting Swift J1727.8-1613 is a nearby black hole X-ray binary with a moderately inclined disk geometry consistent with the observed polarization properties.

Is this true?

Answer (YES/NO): NO